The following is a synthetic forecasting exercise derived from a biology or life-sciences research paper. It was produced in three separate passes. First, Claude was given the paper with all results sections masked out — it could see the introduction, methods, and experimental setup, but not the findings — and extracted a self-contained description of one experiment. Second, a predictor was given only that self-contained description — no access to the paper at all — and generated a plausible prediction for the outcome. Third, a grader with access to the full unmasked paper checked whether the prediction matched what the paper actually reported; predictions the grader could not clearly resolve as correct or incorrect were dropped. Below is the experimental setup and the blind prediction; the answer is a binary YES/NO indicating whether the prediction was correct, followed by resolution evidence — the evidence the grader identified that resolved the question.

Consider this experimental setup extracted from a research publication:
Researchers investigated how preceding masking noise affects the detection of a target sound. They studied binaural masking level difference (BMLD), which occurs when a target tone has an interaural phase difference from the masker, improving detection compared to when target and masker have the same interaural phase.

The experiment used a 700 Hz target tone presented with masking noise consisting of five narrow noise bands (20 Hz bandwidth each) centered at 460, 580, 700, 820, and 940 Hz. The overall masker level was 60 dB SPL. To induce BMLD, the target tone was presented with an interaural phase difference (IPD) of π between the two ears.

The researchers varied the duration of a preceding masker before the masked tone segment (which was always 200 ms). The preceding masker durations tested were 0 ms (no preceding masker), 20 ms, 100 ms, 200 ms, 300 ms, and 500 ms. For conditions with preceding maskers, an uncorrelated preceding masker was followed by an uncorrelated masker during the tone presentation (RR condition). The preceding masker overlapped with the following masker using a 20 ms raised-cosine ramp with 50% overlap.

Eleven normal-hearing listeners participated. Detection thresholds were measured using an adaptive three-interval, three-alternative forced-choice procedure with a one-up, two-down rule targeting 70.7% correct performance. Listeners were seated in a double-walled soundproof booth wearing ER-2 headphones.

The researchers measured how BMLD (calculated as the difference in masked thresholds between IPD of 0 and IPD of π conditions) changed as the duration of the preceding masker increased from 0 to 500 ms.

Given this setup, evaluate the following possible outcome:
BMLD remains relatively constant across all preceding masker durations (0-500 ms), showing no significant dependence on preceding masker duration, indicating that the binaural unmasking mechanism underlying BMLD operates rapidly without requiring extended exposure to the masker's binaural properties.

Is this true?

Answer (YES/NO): YES